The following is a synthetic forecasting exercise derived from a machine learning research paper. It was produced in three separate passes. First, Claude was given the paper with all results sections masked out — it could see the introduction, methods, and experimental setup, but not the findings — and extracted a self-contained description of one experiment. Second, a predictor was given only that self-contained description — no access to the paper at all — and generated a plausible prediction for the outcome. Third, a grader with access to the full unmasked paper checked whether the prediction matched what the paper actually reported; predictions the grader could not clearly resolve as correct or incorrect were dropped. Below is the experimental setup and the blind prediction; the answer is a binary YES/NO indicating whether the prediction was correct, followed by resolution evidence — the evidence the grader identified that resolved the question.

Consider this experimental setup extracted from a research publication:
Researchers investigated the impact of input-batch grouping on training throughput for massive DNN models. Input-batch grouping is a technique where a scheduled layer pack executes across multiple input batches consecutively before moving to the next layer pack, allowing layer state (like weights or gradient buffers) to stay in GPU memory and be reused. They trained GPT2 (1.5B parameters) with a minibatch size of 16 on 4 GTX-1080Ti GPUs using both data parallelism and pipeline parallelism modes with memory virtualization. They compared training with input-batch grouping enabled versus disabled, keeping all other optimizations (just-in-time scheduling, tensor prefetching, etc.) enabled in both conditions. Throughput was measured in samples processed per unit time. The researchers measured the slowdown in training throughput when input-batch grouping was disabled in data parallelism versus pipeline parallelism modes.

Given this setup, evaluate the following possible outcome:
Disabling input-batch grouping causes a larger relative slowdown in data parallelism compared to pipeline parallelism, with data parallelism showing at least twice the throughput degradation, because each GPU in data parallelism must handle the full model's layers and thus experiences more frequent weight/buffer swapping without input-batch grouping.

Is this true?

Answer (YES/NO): NO